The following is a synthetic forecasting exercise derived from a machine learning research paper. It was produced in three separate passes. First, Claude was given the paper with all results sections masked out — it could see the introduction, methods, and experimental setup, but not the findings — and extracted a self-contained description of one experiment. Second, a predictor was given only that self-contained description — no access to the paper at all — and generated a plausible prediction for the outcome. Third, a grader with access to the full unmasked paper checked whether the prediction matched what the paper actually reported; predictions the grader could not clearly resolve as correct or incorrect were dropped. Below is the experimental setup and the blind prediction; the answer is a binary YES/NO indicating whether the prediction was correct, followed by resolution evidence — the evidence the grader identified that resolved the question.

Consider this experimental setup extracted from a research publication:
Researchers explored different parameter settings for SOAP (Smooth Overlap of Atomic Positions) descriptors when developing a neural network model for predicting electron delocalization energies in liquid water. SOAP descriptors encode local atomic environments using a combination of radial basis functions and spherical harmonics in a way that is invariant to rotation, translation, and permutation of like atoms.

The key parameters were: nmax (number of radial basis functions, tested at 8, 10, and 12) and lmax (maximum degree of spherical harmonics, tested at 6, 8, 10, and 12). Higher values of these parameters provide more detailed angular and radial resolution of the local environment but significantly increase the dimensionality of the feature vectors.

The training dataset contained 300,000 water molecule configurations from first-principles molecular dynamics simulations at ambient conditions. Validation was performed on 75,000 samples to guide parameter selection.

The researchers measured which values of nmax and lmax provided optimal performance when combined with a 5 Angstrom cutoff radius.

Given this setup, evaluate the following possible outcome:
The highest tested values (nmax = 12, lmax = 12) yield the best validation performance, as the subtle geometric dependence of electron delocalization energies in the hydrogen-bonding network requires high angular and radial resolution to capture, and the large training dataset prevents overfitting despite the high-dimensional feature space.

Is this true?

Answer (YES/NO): NO